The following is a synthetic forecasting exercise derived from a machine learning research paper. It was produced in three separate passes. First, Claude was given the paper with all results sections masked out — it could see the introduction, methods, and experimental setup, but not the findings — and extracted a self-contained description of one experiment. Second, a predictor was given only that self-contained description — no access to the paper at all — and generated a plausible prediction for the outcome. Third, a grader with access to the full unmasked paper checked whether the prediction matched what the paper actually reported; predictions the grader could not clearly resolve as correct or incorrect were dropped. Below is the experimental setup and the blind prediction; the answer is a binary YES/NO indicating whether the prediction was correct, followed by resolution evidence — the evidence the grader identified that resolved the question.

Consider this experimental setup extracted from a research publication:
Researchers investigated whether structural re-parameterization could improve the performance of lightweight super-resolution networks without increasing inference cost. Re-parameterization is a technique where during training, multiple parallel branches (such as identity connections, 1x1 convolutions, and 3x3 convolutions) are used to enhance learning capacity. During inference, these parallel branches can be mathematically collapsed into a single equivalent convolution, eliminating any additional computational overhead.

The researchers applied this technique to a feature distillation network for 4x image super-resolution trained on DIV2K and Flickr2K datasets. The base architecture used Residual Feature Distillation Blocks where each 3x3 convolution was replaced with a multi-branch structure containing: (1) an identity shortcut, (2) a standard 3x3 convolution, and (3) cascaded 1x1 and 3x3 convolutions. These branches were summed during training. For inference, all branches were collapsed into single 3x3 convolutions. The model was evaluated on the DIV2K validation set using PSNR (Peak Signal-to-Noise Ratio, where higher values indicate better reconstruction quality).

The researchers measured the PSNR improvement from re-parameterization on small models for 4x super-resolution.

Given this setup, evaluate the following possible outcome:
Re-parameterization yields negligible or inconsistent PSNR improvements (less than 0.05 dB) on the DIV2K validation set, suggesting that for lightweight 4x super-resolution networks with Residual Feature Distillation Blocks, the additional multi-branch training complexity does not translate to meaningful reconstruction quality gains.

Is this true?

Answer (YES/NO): YES